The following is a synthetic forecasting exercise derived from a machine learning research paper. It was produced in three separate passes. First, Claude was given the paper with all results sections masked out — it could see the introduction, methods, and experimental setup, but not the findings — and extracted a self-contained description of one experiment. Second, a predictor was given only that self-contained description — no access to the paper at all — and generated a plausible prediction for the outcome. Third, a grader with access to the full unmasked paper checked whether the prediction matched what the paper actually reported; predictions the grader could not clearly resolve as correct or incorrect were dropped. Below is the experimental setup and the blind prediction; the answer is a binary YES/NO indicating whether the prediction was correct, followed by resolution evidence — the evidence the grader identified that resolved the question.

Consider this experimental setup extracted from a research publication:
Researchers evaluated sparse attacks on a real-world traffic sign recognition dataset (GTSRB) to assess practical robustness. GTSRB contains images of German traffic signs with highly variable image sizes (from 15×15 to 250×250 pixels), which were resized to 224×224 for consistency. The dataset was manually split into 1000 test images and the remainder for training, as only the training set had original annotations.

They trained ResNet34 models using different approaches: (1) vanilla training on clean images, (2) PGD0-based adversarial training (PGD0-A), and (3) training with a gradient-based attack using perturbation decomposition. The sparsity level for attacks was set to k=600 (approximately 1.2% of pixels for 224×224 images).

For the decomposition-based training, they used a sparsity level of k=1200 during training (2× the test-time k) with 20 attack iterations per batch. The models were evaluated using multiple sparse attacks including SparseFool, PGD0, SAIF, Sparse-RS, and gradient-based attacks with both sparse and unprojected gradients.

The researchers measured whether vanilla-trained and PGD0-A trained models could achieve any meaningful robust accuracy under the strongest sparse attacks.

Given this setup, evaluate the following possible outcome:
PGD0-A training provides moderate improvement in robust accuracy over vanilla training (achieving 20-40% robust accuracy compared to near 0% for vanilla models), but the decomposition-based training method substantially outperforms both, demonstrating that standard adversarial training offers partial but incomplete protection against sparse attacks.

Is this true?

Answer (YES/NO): NO